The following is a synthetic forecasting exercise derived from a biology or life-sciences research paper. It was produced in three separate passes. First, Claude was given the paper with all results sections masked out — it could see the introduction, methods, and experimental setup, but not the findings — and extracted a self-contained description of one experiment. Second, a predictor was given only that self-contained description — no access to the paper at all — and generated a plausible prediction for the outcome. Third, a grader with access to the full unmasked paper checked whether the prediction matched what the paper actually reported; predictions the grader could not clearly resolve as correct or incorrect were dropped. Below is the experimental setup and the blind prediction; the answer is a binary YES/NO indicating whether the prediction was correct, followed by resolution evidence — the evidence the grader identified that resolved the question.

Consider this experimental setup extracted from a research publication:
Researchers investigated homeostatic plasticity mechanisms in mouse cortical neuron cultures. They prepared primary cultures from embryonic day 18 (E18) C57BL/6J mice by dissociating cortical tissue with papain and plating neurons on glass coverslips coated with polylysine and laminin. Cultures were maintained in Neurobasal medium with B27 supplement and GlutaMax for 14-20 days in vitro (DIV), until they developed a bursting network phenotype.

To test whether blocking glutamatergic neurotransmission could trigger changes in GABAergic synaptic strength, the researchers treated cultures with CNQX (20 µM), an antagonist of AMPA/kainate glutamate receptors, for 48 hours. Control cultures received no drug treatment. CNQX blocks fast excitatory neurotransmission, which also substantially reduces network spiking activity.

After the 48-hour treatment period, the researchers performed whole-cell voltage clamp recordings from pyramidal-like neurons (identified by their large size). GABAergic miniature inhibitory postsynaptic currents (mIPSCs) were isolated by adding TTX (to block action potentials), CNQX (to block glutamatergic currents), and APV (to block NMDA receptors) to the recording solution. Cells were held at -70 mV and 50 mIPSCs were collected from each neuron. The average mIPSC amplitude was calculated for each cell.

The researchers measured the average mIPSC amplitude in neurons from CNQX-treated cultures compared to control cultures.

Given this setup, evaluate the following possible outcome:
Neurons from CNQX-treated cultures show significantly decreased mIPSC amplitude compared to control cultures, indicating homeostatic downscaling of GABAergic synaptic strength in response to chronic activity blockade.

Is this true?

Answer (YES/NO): YES